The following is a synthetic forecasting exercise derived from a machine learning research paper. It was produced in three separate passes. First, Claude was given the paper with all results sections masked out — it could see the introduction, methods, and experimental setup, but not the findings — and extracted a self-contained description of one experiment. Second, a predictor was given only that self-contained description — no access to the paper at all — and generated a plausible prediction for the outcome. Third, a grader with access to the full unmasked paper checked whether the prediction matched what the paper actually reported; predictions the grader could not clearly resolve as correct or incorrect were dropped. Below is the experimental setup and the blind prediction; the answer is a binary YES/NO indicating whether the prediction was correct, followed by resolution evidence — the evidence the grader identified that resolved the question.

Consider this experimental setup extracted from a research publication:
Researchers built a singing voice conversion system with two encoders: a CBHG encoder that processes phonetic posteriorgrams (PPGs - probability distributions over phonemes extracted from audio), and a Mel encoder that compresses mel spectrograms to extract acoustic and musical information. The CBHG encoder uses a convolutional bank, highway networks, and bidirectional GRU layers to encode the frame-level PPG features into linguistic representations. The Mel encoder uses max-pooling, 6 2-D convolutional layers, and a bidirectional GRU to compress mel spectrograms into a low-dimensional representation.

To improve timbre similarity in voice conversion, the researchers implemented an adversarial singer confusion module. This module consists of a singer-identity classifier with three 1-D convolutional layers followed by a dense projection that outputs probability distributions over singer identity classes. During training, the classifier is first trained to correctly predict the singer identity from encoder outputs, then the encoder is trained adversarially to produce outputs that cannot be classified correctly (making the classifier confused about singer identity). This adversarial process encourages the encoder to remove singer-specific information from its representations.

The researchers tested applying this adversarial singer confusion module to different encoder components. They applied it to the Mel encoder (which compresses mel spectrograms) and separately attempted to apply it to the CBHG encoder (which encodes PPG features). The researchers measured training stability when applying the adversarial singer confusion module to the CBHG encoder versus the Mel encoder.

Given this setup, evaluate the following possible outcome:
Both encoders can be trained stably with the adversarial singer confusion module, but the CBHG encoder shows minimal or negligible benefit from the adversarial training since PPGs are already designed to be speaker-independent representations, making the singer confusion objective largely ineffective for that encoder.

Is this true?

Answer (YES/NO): NO